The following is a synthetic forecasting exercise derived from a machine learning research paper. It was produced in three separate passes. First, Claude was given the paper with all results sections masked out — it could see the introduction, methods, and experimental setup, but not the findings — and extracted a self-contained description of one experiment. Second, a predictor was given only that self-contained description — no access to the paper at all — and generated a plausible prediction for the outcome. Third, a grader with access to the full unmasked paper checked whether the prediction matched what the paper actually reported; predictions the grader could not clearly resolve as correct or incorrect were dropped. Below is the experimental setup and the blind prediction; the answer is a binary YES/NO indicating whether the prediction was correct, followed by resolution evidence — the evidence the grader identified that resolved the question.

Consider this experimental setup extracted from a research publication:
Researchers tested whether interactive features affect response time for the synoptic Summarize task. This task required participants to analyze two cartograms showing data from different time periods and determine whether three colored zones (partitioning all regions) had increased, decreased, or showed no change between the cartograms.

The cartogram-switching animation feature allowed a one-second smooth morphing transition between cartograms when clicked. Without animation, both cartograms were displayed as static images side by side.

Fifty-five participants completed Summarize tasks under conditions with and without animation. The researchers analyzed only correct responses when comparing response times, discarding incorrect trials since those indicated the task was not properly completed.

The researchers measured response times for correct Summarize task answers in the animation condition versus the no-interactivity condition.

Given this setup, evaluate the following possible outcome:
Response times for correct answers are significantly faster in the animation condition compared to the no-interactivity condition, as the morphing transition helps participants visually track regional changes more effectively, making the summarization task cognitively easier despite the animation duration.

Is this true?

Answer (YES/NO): NO